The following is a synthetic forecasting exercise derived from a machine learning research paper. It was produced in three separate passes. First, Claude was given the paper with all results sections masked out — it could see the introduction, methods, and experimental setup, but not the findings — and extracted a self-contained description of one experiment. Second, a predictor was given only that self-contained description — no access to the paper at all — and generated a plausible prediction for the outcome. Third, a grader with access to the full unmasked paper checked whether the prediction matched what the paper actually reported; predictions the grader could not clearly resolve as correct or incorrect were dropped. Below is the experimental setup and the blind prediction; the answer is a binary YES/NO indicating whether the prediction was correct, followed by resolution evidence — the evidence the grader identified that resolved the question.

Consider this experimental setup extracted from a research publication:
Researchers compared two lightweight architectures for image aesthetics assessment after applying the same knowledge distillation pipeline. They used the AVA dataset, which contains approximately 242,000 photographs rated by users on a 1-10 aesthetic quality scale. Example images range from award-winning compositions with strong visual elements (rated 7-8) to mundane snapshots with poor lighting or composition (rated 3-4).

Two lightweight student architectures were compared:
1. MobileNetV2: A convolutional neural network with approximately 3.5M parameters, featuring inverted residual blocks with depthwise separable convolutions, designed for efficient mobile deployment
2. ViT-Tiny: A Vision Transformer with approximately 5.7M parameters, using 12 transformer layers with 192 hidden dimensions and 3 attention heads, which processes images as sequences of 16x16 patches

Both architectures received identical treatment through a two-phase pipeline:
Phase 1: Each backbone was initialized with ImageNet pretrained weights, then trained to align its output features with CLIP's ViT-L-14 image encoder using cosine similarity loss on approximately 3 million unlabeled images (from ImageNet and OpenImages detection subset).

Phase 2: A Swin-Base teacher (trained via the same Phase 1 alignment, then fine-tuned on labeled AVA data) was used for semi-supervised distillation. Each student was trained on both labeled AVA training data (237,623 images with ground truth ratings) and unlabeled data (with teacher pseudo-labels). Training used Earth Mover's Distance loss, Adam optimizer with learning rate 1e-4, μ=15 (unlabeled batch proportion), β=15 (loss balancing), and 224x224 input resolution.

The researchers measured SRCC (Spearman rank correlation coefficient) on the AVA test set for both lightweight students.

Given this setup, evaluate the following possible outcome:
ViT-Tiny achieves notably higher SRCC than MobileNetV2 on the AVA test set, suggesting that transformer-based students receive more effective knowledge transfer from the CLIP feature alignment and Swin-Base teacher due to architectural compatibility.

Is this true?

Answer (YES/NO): YES